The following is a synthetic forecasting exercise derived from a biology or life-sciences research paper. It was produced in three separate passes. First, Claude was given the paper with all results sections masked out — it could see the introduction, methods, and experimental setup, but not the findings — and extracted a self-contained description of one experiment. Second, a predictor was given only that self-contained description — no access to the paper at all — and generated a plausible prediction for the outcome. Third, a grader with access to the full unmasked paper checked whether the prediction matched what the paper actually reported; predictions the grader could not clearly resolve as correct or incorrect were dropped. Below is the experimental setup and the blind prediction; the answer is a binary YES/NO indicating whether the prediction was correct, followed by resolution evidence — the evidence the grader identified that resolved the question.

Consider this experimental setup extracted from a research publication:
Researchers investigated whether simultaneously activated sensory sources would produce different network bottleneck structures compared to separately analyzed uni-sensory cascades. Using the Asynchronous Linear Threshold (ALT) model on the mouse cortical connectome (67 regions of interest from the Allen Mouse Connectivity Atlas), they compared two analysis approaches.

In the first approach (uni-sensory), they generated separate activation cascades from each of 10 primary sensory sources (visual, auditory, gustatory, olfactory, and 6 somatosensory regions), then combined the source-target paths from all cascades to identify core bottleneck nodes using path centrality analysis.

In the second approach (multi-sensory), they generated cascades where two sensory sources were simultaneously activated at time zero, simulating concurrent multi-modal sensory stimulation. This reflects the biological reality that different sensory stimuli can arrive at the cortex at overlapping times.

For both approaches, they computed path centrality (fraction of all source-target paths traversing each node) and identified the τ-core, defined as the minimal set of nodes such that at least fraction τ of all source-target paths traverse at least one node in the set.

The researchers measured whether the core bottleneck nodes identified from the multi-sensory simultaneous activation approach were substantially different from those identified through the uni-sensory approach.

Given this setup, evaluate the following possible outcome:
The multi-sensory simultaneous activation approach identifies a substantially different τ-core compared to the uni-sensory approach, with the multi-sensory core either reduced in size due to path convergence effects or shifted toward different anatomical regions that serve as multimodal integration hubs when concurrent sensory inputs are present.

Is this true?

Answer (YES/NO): NO